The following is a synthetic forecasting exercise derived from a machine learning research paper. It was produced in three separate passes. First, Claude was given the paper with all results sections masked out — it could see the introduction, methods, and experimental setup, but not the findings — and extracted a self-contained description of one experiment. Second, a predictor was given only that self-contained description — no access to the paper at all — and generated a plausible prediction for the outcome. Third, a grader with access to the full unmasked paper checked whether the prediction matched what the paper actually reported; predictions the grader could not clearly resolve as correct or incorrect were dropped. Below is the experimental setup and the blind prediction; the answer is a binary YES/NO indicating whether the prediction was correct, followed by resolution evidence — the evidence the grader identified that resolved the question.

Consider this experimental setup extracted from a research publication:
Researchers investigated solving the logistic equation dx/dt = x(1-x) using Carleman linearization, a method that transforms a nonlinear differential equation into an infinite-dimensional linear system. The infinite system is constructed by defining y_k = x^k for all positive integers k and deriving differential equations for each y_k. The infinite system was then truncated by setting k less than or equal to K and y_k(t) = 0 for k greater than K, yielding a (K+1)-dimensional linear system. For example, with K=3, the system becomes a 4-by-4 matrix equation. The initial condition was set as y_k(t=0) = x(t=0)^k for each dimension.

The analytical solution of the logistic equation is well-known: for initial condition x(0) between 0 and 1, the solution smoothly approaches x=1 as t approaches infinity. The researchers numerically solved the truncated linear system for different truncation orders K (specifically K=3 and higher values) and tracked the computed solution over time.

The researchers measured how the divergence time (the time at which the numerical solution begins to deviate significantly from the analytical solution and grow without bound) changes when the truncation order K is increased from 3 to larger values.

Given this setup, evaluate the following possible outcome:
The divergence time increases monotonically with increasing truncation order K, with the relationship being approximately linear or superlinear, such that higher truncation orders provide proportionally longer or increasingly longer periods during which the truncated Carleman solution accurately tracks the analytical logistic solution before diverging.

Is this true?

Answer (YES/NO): NO